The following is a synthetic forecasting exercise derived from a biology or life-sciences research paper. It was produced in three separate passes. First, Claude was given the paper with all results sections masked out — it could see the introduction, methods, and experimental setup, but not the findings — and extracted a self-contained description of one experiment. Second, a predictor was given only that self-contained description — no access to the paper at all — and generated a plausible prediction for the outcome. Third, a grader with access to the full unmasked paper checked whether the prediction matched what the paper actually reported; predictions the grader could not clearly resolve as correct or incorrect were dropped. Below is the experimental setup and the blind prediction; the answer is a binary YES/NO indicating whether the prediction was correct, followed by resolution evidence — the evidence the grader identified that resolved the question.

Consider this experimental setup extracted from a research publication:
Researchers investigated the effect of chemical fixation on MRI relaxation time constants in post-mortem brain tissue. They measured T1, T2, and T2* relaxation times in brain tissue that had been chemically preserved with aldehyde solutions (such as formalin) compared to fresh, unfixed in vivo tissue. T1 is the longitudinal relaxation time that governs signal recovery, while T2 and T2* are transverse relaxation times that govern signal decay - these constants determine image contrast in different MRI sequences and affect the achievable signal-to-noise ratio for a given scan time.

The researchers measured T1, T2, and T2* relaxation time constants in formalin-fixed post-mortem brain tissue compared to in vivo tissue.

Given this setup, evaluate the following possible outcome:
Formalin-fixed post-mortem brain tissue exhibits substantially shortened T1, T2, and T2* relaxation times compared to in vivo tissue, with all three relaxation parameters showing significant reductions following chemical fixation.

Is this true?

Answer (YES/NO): YES